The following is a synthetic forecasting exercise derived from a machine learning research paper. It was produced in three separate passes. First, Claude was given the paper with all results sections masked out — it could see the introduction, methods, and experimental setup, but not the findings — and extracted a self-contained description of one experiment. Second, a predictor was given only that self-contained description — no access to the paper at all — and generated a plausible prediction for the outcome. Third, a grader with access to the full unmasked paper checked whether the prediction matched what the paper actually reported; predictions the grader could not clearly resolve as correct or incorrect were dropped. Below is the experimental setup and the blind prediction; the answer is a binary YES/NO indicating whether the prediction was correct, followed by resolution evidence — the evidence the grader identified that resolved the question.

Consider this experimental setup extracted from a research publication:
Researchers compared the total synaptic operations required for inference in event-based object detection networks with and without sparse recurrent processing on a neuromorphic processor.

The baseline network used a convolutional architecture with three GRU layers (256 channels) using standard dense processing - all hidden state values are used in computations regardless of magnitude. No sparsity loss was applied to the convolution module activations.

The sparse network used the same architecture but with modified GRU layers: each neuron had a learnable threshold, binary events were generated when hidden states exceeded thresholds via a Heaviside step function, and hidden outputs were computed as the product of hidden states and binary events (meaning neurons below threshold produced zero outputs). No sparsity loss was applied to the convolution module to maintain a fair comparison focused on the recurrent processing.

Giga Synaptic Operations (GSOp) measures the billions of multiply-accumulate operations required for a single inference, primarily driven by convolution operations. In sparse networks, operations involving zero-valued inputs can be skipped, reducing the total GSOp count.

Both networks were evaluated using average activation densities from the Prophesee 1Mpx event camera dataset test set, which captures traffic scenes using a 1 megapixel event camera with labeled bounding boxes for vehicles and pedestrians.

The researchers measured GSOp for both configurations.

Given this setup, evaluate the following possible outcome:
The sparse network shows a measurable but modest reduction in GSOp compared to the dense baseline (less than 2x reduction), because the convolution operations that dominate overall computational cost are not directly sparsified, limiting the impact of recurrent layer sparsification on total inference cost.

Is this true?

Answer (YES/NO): NO